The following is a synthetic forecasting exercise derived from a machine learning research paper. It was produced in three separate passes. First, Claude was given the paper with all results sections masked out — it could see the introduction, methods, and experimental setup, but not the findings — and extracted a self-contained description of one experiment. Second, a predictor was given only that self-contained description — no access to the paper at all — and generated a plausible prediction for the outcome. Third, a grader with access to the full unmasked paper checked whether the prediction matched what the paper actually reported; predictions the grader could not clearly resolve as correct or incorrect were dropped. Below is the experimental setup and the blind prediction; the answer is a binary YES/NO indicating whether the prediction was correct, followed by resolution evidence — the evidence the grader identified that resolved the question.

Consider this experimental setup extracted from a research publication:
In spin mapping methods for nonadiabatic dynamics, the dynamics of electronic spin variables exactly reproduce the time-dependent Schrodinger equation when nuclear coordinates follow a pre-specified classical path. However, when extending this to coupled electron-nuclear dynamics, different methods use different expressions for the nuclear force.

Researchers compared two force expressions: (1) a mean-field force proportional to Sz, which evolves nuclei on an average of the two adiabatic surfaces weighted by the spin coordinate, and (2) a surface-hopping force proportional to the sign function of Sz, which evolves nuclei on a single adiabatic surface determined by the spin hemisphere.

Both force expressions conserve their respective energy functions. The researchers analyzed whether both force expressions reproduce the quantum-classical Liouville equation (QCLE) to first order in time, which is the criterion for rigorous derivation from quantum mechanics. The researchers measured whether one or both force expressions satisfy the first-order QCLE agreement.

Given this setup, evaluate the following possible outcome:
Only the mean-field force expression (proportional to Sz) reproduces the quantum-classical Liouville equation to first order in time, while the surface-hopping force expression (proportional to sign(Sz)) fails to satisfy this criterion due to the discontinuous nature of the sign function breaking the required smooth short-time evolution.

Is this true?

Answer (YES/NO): NO